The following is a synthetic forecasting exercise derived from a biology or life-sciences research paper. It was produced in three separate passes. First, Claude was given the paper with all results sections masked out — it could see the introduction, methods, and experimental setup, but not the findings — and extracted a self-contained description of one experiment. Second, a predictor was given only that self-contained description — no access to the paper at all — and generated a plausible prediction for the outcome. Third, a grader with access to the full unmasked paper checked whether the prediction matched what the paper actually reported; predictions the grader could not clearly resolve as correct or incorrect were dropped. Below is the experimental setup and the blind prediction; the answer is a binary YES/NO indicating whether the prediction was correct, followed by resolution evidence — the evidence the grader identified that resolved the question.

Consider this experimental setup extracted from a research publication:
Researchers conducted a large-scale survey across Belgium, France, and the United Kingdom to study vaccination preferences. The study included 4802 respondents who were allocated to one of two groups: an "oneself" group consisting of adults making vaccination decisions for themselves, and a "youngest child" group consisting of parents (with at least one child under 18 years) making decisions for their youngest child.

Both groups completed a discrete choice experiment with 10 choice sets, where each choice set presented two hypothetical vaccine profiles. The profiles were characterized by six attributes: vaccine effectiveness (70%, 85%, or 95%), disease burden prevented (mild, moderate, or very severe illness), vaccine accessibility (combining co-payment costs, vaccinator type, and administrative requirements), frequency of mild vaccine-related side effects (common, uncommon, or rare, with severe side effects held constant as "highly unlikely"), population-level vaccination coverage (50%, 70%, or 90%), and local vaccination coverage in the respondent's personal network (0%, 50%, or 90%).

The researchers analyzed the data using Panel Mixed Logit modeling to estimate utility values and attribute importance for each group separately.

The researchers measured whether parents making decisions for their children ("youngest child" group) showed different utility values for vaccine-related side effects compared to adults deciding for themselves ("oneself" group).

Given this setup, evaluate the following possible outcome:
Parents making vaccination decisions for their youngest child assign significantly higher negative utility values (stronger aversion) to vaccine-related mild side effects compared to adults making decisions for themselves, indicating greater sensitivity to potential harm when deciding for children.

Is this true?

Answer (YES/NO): NO